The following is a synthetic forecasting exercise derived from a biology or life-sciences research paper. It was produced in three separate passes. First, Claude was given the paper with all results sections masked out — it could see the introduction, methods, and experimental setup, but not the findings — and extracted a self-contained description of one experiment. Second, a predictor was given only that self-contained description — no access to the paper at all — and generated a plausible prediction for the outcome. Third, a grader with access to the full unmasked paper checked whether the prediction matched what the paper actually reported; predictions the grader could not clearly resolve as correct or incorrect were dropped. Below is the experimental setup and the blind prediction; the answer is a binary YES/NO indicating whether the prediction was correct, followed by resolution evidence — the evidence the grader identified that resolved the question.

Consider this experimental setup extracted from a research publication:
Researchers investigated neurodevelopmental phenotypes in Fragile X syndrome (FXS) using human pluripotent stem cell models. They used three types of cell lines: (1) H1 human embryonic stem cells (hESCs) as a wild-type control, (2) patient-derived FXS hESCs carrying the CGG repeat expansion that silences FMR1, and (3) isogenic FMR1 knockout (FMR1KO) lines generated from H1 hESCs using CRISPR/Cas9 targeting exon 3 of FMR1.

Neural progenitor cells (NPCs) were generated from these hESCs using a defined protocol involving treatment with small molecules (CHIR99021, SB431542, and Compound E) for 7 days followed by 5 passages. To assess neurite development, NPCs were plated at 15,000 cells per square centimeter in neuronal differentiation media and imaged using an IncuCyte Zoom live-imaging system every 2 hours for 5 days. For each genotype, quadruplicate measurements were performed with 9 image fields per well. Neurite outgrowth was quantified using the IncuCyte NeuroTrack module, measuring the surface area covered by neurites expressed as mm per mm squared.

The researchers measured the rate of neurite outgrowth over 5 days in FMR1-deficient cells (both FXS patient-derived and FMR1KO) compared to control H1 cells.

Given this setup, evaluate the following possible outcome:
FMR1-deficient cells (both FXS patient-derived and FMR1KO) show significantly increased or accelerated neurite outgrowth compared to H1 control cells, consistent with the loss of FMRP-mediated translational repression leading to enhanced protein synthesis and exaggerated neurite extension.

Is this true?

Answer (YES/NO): NO